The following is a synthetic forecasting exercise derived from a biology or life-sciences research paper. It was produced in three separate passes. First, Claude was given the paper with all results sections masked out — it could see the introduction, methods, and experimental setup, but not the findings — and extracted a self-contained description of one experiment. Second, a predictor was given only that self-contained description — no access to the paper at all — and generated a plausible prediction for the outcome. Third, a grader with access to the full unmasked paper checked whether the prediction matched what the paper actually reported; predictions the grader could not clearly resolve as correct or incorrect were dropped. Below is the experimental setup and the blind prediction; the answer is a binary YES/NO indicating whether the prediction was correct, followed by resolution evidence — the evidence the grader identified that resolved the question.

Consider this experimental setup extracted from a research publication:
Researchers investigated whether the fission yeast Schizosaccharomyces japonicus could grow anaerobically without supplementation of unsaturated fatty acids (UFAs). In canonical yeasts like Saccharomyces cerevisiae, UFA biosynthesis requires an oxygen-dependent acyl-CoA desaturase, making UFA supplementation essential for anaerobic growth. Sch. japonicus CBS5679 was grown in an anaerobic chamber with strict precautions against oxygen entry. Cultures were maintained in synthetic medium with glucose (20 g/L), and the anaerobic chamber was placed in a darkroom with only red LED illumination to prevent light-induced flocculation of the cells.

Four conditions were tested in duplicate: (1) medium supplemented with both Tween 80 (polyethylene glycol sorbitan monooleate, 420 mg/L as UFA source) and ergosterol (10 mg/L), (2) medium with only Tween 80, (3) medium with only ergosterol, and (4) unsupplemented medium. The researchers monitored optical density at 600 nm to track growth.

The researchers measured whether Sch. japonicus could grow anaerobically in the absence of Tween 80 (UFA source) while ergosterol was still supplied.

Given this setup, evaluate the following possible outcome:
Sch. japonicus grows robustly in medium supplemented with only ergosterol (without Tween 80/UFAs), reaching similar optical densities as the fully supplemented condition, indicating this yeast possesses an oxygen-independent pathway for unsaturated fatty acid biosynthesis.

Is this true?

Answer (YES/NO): NO